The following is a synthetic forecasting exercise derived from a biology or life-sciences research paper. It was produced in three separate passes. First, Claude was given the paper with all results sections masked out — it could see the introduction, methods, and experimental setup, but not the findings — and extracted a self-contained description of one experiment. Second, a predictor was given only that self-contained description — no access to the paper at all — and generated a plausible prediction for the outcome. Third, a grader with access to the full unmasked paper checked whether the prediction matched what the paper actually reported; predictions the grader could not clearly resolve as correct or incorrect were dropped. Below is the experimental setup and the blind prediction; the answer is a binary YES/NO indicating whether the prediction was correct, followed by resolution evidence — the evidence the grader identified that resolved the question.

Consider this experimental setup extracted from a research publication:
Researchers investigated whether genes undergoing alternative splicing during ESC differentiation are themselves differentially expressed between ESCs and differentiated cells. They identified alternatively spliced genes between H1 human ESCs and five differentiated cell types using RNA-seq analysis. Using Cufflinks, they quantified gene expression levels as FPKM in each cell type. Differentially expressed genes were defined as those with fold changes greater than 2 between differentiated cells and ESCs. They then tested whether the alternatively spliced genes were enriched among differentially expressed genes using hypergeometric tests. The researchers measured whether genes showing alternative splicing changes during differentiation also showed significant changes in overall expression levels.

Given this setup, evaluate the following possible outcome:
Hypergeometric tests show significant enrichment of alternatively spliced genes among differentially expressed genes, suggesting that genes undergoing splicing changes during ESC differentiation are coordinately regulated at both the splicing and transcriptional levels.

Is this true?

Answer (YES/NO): NO